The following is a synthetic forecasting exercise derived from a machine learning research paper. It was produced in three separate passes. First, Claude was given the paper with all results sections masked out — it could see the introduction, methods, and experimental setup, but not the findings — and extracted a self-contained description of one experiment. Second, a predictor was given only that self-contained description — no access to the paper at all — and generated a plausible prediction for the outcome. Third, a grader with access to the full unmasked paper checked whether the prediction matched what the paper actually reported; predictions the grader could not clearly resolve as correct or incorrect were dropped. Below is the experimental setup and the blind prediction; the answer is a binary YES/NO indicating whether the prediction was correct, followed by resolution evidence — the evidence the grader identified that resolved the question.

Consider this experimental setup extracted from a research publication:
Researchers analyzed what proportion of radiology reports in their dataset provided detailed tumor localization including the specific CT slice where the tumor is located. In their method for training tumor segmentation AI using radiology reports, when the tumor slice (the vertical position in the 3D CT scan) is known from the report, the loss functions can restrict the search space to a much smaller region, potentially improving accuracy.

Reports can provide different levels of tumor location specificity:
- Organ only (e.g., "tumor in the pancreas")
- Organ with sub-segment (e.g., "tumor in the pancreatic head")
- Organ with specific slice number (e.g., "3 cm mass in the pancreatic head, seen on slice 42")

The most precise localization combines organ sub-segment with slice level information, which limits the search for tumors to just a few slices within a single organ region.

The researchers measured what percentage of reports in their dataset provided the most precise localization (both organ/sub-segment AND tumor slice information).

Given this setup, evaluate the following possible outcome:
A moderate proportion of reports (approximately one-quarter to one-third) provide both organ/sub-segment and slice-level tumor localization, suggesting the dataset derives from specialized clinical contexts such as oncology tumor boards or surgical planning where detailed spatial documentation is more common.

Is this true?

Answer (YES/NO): NO